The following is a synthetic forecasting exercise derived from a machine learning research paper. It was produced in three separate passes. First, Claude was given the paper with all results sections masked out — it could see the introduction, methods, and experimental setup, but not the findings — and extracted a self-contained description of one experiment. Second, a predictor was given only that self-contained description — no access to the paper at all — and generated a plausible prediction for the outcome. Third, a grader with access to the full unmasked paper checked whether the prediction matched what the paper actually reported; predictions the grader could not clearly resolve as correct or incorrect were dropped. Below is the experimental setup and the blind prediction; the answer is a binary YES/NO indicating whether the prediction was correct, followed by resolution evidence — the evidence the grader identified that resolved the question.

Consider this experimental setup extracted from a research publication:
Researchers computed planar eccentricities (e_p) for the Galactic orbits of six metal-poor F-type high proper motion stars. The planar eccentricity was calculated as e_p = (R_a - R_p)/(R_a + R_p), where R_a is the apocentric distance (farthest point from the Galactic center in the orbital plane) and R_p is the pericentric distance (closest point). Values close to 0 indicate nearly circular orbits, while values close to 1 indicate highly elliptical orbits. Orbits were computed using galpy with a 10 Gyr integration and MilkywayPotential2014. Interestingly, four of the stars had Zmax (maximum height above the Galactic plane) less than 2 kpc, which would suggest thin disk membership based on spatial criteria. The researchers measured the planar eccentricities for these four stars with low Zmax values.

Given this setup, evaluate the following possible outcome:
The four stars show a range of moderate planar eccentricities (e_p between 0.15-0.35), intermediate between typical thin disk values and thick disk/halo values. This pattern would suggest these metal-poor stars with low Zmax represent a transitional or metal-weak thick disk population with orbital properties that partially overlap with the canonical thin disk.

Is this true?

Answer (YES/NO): NO